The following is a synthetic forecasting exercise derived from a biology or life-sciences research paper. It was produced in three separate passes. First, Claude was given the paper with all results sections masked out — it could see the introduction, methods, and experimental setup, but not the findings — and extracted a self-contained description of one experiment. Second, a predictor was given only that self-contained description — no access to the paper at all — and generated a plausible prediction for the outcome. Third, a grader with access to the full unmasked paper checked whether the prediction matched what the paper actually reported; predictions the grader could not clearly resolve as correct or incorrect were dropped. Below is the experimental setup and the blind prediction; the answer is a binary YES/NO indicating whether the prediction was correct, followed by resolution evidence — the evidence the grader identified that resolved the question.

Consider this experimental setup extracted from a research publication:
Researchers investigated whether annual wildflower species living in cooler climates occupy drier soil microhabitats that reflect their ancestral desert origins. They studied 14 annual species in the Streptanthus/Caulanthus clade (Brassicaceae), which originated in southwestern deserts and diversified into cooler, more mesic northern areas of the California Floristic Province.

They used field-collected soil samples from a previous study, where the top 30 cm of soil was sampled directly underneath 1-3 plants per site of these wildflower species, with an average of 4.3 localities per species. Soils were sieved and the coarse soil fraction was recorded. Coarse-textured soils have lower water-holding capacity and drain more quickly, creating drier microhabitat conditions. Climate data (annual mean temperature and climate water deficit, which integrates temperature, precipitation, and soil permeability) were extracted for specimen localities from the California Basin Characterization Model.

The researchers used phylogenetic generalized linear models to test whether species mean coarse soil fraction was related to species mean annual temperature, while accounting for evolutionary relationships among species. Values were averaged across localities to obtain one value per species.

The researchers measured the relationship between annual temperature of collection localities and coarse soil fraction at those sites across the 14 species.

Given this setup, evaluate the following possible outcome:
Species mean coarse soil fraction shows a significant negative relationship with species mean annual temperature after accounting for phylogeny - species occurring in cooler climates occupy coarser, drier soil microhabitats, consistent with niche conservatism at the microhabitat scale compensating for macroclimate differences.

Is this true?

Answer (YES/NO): NO